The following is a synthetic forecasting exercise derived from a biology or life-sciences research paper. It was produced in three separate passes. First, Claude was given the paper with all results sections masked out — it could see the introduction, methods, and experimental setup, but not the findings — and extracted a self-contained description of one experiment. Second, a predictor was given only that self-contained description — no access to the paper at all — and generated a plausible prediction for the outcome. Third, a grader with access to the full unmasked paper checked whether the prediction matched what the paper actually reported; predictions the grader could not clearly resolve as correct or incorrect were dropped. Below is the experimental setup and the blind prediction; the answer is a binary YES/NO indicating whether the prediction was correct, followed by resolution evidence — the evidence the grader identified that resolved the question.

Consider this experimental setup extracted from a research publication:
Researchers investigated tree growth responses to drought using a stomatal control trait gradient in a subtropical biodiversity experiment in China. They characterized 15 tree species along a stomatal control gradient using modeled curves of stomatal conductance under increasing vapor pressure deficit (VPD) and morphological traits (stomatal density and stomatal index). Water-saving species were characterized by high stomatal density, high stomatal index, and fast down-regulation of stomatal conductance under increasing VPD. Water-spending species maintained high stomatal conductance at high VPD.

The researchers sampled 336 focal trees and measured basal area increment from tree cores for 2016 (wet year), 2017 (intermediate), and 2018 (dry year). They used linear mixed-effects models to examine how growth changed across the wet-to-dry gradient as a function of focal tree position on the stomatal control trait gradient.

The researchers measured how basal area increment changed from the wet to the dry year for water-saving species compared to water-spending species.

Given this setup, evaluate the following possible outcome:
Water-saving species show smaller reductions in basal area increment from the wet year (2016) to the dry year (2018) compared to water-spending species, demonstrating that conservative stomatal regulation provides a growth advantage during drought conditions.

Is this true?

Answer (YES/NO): NO